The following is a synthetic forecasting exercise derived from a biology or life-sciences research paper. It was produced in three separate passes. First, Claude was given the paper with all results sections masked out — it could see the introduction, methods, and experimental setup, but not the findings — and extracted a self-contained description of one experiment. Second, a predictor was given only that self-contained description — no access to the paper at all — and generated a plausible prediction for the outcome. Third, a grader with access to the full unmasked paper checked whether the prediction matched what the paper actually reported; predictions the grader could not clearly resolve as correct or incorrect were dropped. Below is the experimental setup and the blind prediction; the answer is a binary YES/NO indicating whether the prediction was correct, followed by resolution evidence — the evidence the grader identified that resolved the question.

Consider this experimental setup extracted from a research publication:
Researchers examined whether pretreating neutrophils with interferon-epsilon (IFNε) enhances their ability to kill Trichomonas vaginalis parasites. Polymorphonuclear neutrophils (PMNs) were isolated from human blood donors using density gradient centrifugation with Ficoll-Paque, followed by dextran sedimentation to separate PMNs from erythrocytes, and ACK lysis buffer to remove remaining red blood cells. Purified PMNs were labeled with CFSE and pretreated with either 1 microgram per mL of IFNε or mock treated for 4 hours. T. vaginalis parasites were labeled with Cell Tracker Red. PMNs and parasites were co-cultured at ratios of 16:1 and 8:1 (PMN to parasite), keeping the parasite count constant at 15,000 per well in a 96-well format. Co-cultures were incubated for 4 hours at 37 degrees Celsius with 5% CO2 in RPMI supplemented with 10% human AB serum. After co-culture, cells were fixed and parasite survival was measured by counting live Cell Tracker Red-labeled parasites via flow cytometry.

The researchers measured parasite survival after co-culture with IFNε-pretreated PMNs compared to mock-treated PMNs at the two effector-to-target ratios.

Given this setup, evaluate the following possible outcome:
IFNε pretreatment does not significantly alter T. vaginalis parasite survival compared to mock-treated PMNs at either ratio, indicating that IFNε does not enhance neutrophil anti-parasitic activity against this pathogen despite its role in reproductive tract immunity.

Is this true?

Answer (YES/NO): NO